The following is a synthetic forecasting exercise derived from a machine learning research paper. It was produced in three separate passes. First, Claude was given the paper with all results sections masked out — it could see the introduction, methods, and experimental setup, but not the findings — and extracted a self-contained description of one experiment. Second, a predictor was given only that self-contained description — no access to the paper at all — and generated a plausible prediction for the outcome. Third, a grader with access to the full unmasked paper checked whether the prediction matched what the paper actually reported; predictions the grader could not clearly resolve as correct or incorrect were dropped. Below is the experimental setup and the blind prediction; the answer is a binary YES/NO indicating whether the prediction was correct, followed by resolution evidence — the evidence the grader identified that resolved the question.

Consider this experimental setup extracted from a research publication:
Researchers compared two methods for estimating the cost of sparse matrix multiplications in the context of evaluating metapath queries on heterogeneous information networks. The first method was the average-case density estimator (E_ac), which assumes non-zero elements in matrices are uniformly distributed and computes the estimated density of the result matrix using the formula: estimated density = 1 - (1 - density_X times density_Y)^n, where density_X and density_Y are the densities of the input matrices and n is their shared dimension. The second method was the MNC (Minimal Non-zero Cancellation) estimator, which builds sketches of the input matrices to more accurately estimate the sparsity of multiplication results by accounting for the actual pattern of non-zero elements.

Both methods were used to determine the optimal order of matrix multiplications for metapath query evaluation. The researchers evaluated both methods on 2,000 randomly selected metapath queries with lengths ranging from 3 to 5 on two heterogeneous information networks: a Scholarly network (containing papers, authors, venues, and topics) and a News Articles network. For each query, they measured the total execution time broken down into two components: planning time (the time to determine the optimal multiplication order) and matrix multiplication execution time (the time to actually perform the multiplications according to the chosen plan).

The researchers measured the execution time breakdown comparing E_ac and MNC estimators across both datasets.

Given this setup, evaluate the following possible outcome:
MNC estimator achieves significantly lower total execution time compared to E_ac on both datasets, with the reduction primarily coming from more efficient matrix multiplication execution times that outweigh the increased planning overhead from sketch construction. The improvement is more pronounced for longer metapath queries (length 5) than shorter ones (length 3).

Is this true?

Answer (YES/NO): NO